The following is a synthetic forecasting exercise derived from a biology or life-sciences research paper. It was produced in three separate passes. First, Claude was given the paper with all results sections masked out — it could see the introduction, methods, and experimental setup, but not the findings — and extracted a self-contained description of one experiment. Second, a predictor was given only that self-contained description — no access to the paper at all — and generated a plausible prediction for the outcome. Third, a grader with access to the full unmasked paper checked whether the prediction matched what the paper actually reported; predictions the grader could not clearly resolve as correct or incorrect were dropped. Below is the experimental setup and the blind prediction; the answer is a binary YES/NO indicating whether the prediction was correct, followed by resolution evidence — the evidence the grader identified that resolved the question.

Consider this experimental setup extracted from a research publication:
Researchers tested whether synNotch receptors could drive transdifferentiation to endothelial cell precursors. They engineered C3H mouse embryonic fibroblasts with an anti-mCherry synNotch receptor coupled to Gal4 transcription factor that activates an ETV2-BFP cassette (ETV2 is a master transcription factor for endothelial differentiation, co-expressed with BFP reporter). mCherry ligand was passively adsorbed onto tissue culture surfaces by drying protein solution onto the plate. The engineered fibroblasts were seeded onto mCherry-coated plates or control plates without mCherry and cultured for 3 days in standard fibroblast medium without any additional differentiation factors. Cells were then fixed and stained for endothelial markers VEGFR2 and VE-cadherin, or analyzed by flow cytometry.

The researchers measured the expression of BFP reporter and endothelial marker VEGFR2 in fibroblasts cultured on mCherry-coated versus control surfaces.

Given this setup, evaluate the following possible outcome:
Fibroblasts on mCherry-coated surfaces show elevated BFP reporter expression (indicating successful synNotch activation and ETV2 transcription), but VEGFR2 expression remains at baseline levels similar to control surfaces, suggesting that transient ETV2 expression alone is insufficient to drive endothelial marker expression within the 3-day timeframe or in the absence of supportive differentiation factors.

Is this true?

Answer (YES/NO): NO